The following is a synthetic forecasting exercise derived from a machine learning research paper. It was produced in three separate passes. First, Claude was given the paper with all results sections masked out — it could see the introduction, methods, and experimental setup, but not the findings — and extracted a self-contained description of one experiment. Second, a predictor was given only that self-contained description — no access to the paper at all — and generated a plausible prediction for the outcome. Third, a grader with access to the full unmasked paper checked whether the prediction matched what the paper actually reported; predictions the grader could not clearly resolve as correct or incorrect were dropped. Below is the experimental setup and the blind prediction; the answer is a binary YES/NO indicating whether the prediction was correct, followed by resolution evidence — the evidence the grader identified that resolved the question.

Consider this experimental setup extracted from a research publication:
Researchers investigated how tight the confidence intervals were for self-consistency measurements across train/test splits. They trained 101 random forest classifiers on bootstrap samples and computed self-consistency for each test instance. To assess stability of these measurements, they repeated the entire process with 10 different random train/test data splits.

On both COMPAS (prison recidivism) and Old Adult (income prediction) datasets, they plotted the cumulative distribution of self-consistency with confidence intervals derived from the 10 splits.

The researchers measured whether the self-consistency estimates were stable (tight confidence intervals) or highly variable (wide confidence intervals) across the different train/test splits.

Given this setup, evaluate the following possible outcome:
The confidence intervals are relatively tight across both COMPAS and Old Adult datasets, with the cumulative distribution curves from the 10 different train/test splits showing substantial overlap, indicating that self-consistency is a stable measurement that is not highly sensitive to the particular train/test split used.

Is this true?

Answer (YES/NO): YES